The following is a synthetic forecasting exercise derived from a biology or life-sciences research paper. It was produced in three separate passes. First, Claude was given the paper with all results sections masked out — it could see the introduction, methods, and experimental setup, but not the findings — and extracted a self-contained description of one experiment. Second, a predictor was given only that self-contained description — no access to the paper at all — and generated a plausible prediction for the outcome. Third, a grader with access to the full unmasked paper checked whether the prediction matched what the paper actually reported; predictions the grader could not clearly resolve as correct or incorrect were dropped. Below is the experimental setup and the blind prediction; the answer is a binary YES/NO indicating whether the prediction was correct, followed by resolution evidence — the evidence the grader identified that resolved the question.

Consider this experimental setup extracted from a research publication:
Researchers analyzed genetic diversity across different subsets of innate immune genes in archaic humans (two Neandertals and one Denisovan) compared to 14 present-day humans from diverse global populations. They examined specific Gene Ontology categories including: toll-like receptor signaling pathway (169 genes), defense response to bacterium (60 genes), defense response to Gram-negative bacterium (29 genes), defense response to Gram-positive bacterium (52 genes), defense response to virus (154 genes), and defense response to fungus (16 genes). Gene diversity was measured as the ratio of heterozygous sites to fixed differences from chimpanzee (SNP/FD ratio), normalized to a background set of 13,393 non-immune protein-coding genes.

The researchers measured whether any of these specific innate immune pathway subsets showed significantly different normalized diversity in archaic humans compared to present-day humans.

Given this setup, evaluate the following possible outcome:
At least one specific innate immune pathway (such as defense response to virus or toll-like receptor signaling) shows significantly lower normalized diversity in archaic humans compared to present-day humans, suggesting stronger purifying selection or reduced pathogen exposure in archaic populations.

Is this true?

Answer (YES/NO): NO